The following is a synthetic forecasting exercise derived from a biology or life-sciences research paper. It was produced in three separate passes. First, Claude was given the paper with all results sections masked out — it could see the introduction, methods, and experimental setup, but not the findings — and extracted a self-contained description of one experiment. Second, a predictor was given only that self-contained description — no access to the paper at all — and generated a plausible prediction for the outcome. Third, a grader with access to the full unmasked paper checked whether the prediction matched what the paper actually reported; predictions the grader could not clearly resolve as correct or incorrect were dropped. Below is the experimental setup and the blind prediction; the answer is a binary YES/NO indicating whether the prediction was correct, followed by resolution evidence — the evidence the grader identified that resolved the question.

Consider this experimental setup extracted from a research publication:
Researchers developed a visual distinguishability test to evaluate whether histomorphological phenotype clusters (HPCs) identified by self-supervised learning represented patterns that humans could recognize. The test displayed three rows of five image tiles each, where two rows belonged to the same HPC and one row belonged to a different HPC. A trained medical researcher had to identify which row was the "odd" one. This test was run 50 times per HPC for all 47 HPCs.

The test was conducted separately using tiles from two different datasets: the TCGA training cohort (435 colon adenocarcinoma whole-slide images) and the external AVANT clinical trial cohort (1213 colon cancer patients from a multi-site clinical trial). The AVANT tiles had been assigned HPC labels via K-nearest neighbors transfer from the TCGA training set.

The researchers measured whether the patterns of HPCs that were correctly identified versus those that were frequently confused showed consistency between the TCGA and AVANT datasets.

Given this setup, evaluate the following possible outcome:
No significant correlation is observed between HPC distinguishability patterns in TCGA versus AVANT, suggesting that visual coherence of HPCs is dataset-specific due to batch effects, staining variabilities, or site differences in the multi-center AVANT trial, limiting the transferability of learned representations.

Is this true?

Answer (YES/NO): NO